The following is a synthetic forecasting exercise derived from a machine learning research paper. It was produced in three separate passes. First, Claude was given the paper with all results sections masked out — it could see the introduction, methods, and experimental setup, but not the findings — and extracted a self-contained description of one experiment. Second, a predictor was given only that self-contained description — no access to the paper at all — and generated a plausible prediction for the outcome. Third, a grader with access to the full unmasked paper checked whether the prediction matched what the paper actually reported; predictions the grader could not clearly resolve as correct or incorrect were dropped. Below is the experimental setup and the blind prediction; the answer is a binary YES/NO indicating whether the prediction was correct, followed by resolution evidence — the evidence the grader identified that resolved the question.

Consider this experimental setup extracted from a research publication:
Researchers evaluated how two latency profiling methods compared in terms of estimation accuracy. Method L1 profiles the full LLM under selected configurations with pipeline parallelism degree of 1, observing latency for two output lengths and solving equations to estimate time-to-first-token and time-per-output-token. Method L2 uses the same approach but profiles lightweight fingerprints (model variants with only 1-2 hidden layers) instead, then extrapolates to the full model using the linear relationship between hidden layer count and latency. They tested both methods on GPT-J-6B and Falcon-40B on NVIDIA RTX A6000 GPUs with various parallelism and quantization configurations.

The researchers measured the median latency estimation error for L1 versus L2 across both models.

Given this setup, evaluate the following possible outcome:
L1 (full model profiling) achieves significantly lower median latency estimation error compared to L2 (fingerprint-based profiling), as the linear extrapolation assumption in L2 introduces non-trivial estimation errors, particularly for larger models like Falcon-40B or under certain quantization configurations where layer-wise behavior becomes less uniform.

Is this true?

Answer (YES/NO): NO